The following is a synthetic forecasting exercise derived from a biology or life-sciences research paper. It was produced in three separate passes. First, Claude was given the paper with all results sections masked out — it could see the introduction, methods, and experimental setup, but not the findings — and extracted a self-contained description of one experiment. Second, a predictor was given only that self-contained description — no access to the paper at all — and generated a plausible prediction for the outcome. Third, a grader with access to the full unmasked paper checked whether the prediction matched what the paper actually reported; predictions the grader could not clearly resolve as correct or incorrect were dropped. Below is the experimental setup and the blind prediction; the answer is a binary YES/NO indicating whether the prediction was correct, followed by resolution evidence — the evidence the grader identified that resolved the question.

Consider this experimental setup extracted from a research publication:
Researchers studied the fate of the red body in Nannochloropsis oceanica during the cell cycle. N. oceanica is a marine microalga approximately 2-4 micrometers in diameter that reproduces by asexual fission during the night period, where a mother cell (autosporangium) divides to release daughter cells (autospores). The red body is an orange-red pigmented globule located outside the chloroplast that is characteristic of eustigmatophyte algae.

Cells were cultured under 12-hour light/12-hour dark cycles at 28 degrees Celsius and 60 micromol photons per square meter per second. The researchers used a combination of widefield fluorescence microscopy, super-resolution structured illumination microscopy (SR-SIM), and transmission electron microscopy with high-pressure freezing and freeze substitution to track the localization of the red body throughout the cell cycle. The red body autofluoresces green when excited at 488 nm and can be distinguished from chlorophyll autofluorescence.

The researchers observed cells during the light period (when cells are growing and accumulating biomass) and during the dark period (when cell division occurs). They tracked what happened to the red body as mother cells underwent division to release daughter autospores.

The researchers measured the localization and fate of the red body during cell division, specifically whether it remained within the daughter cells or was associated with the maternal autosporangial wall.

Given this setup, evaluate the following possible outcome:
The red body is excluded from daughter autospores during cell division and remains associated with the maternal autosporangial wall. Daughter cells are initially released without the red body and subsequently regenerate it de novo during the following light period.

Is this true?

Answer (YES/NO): YES